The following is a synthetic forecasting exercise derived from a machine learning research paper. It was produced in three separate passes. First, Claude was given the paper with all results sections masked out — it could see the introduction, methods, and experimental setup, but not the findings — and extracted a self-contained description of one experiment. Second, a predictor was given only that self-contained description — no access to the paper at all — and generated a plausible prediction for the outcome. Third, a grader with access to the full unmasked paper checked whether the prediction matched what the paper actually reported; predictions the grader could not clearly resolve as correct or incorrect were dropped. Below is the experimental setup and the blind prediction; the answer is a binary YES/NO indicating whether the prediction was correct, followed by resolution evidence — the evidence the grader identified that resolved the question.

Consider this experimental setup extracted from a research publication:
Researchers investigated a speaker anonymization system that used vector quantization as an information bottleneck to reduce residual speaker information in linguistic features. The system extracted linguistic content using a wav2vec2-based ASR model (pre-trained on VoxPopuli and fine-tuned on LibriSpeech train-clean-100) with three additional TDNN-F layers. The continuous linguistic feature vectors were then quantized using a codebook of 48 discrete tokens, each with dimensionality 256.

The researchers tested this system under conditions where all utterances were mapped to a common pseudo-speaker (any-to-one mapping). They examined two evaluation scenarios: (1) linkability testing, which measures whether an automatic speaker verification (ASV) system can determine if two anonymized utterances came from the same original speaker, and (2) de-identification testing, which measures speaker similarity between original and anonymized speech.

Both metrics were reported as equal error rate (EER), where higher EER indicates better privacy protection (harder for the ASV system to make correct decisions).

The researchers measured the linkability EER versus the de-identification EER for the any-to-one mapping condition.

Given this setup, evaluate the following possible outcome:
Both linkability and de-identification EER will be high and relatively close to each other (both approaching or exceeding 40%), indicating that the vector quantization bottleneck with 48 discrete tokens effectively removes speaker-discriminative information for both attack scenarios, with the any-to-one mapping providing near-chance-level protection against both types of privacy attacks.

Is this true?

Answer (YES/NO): NO